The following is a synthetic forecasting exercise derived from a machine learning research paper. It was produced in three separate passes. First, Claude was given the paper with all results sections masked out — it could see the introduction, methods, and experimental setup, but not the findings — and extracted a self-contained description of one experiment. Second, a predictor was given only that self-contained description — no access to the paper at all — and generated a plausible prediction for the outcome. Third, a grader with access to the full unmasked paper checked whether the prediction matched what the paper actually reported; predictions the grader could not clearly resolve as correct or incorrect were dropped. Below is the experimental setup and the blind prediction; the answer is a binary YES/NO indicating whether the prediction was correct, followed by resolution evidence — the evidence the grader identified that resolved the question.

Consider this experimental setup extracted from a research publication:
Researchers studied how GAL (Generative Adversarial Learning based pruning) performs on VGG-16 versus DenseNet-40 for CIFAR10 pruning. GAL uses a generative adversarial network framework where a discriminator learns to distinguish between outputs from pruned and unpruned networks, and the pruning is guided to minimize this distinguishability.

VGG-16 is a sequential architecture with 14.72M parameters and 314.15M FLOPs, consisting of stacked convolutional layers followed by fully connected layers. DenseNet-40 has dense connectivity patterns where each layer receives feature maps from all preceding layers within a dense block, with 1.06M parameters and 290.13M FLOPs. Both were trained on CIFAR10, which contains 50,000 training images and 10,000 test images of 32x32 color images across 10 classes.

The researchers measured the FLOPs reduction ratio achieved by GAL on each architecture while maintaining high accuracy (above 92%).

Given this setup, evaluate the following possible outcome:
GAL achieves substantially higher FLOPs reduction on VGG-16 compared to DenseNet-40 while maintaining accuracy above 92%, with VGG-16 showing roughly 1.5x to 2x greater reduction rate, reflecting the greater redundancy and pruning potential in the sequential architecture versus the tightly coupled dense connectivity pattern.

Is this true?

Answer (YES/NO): NO